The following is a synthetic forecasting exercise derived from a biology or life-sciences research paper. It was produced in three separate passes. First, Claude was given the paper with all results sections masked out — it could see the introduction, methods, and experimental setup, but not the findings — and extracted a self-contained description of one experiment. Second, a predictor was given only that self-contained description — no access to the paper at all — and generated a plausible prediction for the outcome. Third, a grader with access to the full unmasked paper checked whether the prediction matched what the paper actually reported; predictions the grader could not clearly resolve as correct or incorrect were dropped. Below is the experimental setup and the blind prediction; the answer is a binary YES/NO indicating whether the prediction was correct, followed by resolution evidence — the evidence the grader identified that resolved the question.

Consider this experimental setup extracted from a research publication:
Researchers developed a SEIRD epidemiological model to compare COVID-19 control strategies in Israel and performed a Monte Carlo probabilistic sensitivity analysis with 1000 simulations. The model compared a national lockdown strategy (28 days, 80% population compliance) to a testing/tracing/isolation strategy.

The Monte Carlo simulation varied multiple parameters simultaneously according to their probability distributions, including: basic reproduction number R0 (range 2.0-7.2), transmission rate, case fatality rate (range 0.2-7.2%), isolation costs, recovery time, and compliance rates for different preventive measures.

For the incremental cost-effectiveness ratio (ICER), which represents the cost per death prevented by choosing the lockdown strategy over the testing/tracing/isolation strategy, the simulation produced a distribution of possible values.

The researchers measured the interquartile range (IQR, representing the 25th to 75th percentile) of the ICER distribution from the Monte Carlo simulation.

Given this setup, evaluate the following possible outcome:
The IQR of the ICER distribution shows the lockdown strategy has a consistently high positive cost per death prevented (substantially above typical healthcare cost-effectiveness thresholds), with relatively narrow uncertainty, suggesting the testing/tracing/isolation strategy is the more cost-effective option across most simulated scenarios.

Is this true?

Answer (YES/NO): NO